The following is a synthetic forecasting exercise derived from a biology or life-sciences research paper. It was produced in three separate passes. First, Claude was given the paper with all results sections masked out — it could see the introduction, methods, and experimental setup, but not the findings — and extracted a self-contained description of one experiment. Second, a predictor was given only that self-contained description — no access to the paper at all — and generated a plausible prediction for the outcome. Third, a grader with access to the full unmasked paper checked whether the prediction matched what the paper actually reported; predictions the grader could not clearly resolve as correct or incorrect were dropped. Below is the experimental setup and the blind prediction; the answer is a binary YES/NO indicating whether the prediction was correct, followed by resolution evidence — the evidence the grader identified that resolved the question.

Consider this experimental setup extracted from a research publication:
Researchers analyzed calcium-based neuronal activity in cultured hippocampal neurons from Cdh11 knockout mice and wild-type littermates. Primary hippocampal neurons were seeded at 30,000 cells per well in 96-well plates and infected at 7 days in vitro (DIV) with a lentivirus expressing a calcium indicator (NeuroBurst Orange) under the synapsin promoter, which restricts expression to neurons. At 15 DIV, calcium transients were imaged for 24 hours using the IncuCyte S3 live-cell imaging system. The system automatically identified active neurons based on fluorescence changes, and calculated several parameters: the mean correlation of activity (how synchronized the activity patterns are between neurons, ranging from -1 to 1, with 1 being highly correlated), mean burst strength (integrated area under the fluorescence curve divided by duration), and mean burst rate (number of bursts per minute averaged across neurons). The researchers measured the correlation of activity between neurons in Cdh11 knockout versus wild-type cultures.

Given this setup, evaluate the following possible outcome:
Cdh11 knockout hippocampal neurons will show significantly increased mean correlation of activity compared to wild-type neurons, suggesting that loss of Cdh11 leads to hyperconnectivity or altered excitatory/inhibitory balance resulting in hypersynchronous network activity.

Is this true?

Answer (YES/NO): NO